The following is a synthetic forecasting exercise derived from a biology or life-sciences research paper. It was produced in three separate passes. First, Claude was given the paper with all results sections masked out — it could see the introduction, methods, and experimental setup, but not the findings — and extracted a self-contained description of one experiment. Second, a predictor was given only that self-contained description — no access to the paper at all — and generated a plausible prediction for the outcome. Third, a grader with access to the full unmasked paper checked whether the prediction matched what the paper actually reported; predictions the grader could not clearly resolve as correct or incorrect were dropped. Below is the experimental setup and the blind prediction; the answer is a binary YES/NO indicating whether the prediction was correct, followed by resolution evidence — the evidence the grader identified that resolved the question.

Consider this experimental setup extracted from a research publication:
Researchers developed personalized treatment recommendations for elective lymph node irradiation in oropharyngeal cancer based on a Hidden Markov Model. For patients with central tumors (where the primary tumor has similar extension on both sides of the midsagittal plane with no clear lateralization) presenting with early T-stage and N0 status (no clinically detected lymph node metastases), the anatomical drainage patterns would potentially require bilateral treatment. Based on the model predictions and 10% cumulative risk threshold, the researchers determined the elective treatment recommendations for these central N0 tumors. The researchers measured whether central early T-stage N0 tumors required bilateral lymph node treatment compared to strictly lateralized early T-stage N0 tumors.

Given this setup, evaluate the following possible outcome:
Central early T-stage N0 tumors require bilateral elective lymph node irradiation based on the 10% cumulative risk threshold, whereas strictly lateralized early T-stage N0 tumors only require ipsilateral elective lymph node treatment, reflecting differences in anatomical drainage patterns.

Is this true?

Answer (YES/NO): YES